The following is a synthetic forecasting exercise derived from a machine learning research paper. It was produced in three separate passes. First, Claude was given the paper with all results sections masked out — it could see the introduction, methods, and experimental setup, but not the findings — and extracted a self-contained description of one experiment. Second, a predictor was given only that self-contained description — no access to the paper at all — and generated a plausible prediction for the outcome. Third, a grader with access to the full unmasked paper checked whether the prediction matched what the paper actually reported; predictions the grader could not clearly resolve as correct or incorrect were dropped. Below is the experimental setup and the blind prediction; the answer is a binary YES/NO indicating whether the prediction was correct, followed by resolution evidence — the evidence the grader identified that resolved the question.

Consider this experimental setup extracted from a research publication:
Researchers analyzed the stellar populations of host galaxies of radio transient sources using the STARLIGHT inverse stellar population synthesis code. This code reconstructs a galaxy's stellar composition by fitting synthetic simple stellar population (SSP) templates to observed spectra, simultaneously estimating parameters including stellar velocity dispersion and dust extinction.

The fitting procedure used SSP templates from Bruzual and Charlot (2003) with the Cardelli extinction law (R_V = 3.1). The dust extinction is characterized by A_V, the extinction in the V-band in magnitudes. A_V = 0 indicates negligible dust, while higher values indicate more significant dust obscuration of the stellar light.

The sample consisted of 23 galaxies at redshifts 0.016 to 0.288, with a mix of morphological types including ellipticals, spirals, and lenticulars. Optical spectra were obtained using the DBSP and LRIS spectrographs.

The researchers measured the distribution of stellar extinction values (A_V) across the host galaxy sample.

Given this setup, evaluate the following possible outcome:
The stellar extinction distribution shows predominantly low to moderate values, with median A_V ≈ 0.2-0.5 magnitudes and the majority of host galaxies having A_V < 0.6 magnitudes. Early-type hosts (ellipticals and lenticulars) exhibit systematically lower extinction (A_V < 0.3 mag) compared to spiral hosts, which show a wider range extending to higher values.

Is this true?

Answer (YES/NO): NO